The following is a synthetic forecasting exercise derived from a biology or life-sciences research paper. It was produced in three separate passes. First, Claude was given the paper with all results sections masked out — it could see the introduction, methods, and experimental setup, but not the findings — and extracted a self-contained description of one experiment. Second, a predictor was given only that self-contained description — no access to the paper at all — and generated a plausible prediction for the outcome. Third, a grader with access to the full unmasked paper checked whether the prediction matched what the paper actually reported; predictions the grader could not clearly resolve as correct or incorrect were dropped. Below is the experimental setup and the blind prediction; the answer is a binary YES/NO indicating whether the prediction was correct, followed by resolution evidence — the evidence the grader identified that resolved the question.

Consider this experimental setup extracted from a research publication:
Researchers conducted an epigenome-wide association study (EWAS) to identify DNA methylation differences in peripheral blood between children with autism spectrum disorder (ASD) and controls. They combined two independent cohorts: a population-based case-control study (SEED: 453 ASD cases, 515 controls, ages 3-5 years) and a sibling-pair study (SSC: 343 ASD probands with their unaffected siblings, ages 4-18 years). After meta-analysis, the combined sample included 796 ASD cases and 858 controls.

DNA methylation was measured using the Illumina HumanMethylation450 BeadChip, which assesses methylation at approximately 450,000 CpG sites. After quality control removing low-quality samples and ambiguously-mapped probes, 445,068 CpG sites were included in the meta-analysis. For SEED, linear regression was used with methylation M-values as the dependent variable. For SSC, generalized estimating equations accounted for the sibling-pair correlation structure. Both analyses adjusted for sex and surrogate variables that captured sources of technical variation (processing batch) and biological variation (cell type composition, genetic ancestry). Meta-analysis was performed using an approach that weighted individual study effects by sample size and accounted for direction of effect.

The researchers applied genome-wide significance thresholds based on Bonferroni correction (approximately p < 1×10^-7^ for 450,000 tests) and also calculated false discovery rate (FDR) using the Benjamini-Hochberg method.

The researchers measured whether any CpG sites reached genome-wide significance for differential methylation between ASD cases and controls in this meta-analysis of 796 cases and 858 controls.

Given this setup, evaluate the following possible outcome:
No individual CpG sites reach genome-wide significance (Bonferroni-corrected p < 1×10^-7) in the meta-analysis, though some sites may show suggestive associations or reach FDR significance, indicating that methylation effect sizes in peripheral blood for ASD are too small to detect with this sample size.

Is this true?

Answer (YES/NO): YES